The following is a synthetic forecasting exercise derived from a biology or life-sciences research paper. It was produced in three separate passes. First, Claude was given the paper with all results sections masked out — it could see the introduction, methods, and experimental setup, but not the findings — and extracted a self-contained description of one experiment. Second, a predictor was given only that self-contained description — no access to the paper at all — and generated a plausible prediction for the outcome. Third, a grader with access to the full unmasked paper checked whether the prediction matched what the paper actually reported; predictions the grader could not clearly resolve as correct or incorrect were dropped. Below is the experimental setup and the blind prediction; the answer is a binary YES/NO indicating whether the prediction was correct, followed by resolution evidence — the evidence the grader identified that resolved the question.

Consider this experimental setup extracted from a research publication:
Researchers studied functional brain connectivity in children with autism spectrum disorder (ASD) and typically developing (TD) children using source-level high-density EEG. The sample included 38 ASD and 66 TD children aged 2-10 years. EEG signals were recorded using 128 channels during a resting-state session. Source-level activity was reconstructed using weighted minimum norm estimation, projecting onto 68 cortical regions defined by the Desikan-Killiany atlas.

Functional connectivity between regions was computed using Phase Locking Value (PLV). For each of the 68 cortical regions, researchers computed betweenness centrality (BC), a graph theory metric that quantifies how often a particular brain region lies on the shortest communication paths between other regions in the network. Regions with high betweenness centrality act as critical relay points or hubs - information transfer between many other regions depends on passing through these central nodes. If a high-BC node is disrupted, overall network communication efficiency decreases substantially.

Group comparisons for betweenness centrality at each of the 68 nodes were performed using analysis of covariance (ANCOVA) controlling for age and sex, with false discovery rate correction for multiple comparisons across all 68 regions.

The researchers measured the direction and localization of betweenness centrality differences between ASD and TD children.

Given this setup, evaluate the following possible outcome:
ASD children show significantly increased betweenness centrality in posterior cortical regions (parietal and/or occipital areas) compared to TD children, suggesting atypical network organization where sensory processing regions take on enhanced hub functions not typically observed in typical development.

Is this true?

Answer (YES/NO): YES